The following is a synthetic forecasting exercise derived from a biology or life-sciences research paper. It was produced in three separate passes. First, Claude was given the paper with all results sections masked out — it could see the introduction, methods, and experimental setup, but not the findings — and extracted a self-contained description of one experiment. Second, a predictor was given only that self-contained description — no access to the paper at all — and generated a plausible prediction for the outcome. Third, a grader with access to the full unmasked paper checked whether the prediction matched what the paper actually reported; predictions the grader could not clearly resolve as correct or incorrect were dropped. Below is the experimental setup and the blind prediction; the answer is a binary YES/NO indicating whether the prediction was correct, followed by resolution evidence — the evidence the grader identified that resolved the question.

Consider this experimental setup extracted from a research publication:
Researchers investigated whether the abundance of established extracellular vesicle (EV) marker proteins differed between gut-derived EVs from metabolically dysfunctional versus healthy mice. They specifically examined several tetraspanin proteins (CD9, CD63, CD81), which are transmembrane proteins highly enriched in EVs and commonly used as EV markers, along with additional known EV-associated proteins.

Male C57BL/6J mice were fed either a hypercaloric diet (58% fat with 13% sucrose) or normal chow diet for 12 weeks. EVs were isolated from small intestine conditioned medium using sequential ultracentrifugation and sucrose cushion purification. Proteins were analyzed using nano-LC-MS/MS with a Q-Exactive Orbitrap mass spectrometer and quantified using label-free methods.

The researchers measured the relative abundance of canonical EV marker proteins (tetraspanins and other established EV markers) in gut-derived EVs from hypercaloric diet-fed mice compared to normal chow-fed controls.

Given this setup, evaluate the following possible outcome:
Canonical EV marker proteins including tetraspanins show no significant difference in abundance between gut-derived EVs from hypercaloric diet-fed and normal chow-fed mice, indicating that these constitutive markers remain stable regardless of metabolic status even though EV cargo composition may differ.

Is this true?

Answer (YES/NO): YES